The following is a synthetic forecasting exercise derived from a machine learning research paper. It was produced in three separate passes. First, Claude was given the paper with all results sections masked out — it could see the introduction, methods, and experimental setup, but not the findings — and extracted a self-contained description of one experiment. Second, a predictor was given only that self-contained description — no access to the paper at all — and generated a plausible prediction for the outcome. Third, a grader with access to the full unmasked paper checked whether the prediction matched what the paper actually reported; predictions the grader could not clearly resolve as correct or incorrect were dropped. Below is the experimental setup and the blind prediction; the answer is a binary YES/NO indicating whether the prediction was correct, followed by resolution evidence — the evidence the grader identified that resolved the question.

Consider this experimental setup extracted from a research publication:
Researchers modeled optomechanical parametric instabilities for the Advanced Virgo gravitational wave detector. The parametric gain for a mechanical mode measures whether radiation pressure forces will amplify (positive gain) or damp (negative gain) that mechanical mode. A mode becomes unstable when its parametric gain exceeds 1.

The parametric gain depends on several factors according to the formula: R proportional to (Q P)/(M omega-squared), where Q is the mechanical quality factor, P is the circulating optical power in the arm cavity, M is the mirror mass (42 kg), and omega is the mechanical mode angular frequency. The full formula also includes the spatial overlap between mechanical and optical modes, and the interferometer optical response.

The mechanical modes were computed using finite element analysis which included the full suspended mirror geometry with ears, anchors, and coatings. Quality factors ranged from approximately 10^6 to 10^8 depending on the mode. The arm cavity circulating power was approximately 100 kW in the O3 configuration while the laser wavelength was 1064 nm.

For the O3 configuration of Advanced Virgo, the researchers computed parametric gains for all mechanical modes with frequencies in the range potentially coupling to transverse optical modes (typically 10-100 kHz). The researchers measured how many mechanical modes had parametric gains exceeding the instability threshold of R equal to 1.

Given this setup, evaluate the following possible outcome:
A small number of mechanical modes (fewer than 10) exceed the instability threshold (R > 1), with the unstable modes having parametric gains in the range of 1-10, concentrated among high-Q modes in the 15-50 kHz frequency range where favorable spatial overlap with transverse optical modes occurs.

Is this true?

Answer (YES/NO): NO